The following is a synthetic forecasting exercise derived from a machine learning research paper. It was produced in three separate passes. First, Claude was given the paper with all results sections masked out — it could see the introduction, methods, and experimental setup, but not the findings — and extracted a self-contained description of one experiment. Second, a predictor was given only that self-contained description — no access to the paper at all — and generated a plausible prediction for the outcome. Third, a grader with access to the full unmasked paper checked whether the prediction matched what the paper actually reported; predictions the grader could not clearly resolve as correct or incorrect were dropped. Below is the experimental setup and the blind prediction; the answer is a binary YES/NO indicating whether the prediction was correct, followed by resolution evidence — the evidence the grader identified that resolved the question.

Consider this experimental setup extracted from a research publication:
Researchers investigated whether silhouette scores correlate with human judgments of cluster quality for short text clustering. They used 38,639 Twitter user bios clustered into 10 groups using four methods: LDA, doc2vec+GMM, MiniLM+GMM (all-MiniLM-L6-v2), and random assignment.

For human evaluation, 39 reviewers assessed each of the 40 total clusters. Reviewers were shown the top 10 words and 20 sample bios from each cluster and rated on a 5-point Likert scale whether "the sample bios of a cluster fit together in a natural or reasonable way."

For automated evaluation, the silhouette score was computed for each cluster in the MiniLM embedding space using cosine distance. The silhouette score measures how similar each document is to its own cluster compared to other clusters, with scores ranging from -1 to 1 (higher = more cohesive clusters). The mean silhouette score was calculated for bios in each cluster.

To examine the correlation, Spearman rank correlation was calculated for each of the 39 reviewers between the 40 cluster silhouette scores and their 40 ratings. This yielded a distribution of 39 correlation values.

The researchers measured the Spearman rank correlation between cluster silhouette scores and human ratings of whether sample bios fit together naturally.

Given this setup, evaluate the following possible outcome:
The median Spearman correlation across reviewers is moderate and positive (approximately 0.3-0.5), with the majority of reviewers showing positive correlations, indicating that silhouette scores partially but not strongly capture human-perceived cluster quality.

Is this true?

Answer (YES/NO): NO